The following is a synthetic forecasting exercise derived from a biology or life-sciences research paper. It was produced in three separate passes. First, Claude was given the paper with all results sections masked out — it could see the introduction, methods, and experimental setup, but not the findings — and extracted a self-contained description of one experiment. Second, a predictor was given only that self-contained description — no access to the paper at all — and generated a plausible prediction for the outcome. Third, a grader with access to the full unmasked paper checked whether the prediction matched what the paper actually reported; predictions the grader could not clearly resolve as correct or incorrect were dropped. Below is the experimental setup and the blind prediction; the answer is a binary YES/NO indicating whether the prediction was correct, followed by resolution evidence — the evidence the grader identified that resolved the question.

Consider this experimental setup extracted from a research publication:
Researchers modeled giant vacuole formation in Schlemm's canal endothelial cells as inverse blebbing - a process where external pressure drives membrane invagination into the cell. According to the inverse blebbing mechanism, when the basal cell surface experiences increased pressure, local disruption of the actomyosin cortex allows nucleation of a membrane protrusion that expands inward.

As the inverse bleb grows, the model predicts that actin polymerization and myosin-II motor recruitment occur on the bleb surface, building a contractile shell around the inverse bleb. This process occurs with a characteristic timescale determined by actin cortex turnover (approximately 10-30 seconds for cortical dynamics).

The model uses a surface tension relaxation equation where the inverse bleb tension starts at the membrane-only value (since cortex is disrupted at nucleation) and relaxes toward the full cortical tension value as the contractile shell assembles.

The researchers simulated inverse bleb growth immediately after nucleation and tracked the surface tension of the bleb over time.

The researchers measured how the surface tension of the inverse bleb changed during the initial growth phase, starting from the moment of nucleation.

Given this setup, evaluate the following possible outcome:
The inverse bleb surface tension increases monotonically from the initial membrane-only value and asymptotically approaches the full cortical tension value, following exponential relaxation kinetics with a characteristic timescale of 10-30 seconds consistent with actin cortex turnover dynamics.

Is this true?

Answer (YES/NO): YES